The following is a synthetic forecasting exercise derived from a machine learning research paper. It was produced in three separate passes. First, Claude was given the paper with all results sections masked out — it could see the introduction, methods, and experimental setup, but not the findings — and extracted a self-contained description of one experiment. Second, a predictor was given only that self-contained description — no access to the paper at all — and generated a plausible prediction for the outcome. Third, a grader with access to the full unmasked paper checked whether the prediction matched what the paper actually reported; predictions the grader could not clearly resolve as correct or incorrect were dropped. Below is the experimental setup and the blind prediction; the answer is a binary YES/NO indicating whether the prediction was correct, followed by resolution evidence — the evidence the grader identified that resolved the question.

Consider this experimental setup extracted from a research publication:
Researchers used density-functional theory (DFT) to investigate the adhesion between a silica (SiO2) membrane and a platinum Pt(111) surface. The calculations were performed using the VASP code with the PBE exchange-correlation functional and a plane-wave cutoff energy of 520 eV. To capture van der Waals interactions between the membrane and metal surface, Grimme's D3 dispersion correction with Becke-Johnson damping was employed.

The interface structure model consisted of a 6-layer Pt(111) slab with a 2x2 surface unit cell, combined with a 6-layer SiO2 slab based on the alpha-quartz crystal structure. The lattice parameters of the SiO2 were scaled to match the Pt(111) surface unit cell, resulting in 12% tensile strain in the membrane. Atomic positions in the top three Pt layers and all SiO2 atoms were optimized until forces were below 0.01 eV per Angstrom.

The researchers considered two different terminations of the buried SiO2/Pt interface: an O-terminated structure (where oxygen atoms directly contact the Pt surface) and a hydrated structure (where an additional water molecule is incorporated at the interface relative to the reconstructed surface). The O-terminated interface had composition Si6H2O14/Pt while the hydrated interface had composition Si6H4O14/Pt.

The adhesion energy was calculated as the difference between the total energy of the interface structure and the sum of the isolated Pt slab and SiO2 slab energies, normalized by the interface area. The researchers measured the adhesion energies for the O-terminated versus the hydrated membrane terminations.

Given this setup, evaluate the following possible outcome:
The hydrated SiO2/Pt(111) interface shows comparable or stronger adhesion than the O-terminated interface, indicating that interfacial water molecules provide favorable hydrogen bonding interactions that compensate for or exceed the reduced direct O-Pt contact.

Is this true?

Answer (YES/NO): NO